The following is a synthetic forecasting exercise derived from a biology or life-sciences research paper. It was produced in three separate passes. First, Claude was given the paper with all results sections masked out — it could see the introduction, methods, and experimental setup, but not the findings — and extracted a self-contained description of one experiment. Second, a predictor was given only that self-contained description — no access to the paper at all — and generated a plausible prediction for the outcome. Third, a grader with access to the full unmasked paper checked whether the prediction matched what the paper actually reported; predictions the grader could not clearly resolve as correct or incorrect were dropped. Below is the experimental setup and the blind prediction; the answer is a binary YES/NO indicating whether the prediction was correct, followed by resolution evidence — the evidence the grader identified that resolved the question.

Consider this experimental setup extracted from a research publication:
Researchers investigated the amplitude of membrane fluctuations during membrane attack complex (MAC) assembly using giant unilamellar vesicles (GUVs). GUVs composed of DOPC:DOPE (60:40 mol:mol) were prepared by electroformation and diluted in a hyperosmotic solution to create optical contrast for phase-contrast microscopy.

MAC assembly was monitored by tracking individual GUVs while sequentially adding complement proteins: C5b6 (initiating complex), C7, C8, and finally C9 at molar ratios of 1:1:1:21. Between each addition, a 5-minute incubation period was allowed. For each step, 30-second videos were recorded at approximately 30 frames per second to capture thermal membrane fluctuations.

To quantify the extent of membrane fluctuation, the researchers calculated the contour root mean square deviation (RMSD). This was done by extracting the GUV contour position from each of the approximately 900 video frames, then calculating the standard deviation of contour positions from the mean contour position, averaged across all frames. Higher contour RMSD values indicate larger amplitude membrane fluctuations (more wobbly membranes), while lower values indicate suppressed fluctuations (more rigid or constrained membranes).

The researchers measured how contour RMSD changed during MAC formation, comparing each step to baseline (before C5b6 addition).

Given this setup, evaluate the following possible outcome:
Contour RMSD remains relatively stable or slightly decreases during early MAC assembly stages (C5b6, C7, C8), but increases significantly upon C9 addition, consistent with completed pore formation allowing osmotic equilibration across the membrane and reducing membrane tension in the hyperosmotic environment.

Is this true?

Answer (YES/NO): NO